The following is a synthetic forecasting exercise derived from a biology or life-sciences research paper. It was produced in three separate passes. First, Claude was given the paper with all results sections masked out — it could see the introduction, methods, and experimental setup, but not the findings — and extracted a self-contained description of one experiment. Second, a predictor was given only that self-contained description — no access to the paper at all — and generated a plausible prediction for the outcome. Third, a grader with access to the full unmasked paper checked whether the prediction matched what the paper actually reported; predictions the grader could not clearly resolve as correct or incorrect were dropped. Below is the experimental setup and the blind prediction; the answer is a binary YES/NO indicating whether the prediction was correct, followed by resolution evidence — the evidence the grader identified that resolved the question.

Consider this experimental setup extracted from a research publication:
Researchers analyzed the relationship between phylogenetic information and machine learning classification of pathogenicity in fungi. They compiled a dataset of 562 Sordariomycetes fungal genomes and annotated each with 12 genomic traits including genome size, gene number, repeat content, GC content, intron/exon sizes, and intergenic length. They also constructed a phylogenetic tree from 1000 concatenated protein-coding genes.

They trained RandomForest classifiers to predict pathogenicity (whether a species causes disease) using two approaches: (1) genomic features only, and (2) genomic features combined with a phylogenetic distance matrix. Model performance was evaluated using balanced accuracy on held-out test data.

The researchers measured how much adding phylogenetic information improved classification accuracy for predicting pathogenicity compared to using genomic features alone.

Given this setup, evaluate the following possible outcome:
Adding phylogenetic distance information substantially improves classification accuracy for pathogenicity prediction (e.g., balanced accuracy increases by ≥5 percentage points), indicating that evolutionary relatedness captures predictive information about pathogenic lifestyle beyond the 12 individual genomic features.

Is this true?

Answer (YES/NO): NO